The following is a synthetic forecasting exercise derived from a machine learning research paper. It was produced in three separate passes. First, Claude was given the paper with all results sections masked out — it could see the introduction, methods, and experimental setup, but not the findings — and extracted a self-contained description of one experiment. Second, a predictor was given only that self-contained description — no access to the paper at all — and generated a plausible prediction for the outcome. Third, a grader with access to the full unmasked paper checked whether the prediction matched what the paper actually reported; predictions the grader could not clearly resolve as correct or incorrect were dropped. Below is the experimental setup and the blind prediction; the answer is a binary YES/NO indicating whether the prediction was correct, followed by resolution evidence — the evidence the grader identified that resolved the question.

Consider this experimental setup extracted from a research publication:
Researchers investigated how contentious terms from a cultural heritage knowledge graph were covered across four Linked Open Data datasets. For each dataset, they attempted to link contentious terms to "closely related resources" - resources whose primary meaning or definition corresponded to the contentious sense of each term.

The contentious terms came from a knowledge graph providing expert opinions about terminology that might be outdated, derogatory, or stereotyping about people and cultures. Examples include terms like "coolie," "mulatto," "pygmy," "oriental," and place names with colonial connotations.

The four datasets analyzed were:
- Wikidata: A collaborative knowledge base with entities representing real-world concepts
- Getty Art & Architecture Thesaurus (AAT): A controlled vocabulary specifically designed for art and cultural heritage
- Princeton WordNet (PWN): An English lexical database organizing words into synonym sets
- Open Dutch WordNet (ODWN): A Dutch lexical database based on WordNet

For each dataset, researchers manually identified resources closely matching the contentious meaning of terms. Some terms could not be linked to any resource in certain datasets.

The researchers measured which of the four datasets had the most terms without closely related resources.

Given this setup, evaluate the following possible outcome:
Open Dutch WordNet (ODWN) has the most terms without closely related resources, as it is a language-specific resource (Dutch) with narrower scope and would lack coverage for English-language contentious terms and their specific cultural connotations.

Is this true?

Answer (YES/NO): NO